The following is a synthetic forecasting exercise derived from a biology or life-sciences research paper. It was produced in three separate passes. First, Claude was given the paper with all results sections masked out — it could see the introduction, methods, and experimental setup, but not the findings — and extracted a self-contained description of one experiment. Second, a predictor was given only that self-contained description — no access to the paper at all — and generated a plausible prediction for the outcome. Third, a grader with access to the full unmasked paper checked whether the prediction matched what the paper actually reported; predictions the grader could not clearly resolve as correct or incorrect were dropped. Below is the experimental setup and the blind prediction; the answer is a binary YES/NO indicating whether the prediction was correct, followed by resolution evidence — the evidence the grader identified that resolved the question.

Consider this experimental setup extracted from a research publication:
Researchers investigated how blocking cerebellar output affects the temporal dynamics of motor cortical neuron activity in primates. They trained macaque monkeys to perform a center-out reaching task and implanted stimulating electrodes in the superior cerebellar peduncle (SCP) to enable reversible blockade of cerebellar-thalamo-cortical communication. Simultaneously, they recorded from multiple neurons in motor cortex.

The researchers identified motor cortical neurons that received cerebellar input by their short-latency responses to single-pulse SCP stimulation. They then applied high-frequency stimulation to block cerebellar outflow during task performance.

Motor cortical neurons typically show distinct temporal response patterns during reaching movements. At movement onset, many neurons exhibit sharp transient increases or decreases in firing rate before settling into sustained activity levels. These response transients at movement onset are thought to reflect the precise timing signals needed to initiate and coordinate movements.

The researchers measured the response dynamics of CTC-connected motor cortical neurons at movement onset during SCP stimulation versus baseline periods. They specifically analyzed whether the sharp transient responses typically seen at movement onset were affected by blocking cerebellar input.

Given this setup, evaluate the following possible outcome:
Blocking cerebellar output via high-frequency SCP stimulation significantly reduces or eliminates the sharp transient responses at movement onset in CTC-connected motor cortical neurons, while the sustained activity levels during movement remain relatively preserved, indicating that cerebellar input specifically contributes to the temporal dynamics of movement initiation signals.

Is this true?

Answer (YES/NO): YES